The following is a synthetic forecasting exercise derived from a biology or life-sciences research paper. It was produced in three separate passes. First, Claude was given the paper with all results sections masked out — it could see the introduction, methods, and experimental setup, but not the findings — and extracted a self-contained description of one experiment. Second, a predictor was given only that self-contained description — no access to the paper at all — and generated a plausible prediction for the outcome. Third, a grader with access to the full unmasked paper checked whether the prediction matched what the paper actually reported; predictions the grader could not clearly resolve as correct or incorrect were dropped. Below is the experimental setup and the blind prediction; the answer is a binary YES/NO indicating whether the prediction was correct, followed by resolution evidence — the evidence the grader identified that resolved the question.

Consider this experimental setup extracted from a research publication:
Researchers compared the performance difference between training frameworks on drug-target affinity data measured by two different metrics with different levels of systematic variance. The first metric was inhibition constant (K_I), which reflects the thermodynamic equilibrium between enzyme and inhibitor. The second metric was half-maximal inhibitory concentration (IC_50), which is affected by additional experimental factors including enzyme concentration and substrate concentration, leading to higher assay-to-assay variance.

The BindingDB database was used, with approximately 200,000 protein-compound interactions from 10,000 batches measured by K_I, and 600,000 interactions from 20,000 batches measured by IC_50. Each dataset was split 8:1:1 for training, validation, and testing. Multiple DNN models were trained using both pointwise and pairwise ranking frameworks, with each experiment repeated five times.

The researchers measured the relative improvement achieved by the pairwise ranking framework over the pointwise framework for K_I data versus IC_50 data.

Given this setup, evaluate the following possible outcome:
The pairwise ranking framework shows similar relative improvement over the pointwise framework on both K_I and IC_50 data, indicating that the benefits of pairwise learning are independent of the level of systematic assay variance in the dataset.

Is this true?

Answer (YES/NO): NO